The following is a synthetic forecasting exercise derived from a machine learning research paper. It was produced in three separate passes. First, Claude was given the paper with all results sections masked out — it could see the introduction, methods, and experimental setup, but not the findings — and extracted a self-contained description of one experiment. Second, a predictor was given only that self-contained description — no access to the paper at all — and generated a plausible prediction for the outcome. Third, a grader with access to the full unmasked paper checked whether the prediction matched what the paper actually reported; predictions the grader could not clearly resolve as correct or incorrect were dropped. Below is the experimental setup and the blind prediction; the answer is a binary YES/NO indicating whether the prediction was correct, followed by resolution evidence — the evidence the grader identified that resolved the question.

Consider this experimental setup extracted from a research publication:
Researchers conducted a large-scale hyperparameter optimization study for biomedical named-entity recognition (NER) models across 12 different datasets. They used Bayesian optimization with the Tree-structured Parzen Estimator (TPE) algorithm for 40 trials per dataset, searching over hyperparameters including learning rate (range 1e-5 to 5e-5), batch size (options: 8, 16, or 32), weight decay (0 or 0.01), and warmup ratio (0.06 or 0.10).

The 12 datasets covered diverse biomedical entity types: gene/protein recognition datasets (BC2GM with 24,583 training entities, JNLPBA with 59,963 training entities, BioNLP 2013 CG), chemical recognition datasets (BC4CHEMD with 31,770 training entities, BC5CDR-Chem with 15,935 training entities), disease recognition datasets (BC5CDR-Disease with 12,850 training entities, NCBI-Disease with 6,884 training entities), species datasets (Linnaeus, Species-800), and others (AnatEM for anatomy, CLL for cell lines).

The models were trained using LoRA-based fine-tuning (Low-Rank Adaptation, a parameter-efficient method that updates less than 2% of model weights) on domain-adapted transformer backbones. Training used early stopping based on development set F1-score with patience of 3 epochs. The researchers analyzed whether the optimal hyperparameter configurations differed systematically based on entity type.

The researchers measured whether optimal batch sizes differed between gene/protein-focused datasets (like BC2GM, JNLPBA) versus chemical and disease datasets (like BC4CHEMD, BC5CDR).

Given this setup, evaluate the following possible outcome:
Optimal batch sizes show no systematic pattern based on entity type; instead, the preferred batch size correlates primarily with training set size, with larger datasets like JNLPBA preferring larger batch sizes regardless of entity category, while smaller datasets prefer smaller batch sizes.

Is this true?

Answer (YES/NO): NO